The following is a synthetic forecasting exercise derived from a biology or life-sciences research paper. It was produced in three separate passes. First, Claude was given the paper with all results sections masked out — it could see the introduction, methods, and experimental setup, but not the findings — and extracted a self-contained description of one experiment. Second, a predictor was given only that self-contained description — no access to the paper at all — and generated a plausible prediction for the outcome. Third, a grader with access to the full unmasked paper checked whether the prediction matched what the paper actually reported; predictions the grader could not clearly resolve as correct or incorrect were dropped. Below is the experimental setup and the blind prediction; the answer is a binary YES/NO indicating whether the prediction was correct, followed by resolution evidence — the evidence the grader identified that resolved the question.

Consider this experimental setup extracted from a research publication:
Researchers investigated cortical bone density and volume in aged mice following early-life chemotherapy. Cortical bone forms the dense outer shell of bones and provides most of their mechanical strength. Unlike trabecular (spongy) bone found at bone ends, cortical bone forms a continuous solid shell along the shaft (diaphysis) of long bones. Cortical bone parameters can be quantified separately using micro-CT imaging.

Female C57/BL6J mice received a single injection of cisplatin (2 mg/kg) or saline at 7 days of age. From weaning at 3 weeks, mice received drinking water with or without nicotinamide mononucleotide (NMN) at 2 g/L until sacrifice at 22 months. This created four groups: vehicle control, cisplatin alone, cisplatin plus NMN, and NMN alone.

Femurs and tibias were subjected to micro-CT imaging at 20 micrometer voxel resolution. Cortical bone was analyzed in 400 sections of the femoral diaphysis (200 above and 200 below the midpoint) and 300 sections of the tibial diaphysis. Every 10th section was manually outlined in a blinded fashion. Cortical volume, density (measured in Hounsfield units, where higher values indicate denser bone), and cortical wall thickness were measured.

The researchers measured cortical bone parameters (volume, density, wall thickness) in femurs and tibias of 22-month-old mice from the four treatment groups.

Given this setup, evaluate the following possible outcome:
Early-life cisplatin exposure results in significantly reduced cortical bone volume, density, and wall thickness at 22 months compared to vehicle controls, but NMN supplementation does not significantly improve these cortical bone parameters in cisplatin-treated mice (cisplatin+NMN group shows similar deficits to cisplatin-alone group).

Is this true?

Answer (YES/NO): NO